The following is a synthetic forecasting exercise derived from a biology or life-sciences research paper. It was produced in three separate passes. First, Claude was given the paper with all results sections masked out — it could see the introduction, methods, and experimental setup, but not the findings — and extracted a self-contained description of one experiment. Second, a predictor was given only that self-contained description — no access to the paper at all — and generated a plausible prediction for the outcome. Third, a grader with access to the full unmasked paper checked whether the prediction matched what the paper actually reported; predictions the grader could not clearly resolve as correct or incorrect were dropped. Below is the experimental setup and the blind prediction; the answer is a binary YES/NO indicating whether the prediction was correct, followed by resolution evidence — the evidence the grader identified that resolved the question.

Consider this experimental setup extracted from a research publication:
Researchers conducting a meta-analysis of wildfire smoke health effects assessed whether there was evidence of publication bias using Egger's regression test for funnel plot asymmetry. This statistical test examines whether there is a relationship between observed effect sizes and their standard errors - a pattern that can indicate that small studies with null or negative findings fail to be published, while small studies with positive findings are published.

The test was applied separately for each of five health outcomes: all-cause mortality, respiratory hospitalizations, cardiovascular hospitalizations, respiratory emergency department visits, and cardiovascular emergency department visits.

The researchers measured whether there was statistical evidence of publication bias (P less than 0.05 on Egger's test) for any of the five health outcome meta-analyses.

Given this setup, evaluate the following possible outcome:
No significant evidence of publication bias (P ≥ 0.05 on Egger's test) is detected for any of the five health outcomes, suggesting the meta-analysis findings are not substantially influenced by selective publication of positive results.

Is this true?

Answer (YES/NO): YES